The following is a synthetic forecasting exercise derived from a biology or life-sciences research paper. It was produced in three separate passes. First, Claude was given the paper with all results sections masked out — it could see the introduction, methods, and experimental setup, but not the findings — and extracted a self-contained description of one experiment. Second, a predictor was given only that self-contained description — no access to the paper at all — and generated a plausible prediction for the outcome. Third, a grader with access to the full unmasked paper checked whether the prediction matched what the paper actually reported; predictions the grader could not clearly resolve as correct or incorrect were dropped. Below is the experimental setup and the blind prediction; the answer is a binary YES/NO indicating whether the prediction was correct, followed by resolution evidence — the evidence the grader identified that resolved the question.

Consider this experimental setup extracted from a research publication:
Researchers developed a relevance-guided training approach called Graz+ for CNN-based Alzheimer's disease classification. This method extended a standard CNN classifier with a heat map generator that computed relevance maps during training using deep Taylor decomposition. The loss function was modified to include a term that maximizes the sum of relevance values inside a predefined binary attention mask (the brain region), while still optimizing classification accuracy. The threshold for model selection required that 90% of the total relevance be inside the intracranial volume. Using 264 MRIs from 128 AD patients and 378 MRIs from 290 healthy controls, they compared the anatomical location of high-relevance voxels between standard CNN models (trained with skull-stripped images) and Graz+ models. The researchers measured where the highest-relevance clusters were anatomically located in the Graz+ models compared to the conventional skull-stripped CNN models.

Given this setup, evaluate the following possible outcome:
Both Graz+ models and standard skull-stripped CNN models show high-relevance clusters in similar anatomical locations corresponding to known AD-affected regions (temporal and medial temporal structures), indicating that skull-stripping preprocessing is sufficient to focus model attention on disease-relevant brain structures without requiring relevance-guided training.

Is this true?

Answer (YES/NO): NO